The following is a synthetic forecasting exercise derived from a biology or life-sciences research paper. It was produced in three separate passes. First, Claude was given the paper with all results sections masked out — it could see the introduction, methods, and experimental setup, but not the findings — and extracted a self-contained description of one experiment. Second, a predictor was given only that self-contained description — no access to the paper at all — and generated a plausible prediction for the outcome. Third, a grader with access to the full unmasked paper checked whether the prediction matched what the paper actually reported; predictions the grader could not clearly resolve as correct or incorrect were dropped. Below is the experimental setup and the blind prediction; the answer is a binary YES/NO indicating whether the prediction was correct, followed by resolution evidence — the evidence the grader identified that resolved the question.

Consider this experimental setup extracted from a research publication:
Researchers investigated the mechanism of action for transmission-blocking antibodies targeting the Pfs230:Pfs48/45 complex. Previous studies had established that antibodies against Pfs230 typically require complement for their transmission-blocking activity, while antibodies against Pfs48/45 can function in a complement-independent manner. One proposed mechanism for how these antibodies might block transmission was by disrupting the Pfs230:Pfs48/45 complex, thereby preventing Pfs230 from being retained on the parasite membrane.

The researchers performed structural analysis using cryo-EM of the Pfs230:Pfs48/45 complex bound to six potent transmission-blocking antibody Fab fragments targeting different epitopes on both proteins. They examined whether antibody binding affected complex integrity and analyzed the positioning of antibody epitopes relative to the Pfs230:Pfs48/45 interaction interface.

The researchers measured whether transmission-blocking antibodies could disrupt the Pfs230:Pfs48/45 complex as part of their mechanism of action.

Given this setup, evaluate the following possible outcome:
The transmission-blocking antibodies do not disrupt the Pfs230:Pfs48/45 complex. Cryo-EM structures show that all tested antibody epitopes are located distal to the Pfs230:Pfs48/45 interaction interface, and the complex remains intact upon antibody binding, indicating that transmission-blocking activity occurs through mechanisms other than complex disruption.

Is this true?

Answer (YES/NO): NO